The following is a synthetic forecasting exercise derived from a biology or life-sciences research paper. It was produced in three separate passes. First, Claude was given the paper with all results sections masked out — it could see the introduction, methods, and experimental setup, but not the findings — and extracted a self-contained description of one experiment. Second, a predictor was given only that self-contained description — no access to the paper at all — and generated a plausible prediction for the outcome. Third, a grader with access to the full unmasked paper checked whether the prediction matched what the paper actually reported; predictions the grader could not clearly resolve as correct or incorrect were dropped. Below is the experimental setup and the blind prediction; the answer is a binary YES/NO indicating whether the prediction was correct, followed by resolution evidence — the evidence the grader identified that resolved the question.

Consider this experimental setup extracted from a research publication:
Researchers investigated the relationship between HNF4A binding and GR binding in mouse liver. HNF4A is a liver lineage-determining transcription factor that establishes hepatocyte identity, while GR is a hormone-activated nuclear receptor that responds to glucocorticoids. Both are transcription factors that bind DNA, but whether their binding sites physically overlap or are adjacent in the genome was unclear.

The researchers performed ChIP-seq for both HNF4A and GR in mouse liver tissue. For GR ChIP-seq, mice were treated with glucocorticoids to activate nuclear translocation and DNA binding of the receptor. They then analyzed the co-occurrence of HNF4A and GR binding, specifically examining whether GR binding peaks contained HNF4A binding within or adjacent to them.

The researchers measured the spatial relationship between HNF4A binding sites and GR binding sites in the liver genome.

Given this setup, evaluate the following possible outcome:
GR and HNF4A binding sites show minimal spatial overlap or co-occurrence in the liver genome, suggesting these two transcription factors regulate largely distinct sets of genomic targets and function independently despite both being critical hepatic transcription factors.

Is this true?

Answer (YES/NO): NO